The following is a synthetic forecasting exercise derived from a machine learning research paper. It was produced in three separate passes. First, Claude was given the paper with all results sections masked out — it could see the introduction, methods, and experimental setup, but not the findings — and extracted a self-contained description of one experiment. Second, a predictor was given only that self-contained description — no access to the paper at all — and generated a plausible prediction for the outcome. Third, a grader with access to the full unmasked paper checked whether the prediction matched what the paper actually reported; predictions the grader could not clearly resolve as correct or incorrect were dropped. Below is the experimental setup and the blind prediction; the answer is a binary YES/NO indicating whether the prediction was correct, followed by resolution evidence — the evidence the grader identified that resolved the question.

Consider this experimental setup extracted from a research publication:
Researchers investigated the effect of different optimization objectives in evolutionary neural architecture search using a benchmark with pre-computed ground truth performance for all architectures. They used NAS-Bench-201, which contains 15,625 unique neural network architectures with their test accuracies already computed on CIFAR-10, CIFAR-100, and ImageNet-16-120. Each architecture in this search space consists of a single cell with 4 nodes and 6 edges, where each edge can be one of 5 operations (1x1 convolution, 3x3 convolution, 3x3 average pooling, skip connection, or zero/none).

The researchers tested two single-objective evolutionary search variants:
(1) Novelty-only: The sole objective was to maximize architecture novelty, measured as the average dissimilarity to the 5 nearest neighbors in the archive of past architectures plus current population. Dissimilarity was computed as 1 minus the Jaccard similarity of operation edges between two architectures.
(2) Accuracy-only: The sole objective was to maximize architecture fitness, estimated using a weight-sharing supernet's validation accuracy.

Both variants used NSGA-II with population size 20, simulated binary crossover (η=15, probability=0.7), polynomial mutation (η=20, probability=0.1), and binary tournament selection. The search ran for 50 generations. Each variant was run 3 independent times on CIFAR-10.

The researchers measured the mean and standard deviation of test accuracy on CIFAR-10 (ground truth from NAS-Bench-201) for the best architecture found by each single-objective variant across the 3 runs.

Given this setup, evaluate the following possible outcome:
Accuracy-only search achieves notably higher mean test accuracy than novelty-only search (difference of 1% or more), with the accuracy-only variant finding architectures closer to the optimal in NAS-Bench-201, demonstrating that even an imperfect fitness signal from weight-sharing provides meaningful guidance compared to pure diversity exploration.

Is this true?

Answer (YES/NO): NO